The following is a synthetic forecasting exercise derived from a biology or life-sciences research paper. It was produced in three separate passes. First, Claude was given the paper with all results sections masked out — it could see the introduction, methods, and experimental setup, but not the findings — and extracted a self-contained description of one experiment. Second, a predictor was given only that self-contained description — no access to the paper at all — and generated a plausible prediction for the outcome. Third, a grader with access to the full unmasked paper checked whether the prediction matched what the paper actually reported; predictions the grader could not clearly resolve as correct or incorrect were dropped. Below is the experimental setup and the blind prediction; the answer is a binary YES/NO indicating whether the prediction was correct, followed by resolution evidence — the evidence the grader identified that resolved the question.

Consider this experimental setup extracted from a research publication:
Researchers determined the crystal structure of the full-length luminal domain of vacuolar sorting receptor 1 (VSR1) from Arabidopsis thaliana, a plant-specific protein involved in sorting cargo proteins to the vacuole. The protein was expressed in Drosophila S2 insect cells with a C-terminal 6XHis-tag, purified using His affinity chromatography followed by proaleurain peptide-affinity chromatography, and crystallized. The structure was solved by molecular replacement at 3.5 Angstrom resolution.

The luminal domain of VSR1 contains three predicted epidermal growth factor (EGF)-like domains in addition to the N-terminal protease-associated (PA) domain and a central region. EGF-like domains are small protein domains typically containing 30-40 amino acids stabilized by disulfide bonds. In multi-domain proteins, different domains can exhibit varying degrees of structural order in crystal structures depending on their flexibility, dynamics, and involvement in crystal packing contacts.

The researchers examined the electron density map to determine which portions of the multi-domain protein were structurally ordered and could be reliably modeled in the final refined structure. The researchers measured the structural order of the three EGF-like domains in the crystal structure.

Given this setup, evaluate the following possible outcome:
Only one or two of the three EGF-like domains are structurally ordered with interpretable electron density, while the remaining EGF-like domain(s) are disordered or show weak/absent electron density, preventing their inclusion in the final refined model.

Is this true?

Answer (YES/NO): YES